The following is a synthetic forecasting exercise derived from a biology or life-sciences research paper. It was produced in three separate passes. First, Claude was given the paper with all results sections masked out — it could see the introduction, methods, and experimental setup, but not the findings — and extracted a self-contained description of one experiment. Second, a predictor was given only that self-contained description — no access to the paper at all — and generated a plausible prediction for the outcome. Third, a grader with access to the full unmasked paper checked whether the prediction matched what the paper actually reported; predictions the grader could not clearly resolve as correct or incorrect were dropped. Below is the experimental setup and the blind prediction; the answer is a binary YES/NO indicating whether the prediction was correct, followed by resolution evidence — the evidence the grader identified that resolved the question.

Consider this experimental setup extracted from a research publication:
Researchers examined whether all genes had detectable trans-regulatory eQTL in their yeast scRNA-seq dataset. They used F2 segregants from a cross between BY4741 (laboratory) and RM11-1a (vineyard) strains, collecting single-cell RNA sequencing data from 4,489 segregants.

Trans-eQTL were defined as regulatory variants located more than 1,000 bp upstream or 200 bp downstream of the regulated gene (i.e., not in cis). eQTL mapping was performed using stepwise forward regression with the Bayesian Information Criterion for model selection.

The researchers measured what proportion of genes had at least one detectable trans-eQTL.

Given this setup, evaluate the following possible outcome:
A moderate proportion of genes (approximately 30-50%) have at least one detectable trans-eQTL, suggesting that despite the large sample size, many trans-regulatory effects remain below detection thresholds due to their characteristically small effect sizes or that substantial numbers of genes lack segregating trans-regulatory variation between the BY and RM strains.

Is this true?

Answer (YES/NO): NO